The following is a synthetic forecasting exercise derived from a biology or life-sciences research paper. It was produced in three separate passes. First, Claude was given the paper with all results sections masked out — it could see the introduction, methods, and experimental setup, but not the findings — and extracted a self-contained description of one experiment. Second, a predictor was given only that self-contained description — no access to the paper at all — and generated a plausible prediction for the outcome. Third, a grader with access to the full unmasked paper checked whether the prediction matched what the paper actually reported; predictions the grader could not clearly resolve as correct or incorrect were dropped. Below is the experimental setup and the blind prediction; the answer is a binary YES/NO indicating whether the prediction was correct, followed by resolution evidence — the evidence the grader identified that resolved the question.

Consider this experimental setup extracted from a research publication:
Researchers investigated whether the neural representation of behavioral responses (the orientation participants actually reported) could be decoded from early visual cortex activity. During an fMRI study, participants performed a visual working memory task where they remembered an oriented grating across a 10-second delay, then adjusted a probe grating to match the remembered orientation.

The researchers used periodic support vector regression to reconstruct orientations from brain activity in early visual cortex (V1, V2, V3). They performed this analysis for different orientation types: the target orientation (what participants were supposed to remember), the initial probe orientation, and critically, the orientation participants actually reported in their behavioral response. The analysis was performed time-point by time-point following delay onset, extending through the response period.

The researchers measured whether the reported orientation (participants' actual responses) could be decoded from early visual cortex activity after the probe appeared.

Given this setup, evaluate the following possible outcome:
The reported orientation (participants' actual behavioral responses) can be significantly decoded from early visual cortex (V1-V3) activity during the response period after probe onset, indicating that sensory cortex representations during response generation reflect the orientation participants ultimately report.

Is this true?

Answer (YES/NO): YES